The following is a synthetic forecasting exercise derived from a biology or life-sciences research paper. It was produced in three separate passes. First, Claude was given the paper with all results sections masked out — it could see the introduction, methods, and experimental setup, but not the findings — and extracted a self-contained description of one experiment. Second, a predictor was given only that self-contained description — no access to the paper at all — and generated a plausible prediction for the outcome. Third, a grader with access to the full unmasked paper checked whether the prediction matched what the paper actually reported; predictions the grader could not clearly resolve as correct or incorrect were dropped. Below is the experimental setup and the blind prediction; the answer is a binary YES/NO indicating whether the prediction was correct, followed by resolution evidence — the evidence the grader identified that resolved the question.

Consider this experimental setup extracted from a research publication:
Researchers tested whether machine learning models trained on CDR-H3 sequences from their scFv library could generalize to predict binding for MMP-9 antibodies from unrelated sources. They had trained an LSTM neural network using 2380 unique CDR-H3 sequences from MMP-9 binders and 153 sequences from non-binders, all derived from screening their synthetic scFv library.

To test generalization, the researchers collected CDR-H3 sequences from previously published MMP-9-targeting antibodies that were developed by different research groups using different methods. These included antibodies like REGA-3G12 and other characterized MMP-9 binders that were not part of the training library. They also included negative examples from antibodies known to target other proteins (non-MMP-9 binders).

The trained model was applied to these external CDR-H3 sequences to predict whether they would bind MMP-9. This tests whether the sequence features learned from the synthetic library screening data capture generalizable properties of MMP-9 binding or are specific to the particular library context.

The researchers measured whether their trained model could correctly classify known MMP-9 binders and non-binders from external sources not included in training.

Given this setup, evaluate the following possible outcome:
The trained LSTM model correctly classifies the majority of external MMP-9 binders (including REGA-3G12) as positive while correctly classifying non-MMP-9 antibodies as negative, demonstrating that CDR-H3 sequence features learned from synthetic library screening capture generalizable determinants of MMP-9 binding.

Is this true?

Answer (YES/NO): YES